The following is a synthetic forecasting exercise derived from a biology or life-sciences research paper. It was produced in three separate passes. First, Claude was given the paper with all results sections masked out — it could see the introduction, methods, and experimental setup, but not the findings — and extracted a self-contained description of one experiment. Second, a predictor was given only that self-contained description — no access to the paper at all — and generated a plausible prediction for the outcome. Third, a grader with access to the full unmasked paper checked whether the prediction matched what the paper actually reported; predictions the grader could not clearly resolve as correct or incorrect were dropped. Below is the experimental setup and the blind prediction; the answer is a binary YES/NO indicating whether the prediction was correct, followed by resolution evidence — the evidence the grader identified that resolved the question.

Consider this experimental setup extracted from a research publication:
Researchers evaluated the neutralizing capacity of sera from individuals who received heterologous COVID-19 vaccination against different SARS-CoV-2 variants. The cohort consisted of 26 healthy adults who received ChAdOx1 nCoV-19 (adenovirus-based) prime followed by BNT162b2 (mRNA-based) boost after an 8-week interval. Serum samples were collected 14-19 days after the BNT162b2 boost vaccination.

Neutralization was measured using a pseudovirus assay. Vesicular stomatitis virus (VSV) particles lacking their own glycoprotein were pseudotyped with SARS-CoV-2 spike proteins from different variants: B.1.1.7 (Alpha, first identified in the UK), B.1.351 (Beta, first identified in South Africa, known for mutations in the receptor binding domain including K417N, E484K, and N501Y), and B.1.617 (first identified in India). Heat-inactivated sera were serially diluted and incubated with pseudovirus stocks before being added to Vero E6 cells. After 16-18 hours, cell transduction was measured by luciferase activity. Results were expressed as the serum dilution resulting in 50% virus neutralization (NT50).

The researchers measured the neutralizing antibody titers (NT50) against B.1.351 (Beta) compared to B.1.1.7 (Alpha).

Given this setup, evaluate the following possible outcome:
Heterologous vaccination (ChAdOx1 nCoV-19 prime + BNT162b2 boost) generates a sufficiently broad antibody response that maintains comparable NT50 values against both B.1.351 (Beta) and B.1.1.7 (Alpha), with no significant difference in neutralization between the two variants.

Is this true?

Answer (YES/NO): NO